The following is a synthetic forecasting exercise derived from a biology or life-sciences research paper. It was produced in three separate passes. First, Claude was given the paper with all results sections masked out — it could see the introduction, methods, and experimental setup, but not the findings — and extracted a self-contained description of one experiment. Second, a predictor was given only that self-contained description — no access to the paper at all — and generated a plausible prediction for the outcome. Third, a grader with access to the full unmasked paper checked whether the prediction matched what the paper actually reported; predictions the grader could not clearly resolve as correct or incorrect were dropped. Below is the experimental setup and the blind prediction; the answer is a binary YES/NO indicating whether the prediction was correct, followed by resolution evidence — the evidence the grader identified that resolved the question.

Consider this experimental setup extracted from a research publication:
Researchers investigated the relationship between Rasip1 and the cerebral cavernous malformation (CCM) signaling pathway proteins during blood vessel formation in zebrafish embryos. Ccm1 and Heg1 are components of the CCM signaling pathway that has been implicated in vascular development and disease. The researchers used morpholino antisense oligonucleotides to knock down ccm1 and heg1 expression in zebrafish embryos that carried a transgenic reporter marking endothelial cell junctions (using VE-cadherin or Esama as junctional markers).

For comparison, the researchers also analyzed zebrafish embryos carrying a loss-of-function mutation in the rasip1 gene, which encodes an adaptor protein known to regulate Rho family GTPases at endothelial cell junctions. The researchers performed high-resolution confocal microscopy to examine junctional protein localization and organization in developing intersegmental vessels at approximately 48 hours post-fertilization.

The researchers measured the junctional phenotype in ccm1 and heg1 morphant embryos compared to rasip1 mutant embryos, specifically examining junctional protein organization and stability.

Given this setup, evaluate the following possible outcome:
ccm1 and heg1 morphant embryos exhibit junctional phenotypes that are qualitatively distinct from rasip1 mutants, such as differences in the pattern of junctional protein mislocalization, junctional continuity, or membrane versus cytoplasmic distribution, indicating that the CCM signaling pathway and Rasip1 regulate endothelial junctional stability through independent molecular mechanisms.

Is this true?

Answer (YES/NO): NO